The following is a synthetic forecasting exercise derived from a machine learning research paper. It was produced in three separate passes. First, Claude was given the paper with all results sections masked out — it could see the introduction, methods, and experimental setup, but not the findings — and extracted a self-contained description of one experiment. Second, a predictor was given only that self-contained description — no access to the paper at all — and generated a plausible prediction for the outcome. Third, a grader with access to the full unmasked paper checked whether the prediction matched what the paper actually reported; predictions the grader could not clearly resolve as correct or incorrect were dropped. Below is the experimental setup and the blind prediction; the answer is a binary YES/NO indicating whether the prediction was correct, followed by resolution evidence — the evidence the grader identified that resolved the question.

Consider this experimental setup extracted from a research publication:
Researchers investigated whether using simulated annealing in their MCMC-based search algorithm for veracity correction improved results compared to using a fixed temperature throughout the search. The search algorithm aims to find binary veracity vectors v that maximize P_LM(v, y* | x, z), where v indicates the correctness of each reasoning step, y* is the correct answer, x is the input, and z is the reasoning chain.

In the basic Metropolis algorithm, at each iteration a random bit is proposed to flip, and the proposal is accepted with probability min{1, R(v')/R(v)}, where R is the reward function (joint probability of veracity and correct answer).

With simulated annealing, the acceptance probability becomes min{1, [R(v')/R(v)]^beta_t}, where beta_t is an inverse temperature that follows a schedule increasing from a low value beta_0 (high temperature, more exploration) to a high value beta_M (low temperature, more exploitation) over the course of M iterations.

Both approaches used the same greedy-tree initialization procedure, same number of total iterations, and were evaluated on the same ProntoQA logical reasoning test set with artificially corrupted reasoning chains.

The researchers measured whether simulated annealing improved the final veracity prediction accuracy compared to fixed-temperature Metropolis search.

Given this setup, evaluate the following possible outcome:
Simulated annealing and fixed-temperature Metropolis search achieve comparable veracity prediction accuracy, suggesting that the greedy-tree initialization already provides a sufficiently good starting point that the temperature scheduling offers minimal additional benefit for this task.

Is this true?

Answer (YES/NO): NO